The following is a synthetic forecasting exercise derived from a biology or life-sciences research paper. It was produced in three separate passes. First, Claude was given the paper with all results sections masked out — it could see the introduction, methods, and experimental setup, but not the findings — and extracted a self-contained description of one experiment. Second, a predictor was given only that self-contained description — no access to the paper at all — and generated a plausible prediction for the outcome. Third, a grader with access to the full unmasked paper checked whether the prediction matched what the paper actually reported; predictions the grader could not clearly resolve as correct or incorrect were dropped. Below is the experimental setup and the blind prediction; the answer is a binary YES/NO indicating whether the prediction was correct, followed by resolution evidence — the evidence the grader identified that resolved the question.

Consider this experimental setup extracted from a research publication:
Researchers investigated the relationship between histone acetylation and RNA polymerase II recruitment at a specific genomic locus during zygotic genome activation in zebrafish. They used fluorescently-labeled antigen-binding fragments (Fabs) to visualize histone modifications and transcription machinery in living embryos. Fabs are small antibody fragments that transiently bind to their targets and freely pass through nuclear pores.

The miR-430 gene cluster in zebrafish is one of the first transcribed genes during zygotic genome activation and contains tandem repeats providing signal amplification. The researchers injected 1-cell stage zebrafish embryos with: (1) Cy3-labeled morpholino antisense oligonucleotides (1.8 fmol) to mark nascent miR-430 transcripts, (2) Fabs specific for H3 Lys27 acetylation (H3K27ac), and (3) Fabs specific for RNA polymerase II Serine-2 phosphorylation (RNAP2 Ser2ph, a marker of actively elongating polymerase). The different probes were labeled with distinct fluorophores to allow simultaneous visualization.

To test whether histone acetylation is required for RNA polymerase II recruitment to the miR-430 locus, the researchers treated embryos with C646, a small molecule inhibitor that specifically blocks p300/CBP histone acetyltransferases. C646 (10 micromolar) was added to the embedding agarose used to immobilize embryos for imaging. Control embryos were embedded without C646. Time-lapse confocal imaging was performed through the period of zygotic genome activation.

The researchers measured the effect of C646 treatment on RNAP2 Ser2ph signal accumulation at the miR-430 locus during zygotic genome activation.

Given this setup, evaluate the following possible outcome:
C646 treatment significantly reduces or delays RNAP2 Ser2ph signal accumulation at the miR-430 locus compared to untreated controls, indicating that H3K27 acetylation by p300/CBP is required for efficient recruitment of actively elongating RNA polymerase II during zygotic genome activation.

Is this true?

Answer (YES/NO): NO